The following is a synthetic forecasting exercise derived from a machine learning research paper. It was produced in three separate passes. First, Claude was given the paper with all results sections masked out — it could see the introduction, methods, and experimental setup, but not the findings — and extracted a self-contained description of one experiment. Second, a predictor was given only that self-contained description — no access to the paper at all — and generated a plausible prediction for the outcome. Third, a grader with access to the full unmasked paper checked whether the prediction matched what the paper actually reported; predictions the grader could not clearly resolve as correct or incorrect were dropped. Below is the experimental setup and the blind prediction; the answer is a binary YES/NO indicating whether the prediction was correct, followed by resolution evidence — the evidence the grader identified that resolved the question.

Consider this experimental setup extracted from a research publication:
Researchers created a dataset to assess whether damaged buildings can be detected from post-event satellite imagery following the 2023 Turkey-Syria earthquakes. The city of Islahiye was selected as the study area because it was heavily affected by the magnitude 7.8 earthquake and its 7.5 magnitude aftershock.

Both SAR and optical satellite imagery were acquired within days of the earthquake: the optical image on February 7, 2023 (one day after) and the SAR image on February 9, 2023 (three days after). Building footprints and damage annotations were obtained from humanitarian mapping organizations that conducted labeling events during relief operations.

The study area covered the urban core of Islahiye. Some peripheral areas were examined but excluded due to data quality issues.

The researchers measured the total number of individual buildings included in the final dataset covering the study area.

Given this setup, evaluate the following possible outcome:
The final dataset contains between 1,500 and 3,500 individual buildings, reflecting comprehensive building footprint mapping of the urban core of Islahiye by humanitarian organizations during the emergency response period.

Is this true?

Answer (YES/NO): NO